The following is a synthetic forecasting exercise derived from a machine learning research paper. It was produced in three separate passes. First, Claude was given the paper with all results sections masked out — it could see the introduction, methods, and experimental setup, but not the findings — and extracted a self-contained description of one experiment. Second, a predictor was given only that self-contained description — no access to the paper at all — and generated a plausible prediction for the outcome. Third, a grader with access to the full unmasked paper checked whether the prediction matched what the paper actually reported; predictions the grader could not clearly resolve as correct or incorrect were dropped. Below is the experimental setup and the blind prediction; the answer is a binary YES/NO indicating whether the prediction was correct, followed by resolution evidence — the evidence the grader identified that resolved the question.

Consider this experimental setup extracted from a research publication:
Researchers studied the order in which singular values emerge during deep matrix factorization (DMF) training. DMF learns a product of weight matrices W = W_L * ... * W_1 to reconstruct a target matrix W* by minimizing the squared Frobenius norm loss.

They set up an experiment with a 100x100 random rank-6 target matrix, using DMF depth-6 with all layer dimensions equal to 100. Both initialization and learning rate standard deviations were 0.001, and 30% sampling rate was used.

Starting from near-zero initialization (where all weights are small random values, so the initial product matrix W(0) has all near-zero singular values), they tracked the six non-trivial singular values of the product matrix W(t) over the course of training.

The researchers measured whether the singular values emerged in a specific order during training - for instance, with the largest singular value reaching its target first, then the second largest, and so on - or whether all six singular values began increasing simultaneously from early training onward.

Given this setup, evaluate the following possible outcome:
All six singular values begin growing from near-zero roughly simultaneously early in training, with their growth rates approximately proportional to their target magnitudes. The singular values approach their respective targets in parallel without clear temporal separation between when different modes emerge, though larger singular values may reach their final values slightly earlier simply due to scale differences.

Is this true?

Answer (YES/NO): NO